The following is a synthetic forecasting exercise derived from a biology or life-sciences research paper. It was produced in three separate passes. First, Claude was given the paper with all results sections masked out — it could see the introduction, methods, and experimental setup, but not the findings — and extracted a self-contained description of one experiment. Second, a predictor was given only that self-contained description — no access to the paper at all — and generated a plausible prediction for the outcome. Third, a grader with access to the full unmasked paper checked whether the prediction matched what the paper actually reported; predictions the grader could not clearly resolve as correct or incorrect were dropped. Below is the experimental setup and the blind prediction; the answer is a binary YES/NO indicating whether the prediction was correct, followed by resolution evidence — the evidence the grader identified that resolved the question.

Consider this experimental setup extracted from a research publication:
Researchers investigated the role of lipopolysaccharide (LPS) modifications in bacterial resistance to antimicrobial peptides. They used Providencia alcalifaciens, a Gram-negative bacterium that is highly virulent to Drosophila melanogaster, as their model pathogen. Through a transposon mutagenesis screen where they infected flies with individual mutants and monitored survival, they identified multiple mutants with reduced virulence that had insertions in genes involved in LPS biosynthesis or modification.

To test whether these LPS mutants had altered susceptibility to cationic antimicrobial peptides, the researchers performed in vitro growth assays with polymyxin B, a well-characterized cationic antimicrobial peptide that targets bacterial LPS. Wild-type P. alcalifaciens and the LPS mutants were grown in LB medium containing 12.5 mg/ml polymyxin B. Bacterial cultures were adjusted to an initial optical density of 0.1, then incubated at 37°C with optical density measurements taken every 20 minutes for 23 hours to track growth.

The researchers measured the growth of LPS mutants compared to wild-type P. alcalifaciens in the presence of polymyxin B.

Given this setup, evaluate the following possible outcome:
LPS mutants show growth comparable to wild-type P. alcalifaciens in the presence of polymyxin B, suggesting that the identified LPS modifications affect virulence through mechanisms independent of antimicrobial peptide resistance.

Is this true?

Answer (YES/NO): NO